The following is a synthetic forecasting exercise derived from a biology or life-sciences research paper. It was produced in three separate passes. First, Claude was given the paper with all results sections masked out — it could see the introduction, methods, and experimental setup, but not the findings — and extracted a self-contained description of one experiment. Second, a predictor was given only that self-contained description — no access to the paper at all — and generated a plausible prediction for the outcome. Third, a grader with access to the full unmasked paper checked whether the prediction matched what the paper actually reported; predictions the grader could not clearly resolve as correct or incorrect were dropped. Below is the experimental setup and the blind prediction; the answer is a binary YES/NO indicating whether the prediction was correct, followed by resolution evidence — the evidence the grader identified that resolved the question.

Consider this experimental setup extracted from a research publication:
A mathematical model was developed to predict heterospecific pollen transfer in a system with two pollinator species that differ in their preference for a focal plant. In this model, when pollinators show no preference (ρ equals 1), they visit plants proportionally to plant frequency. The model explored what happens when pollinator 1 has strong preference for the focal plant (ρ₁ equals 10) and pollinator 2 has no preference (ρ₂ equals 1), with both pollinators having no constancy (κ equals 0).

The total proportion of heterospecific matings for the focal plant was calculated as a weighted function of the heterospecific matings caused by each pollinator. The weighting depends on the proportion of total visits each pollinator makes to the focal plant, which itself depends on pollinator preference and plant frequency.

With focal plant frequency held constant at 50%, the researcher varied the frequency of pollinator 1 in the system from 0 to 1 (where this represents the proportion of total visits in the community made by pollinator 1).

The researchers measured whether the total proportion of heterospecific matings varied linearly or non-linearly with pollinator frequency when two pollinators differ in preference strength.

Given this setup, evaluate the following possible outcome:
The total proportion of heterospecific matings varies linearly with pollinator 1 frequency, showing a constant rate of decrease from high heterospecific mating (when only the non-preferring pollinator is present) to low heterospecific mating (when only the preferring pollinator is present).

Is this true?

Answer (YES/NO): NO